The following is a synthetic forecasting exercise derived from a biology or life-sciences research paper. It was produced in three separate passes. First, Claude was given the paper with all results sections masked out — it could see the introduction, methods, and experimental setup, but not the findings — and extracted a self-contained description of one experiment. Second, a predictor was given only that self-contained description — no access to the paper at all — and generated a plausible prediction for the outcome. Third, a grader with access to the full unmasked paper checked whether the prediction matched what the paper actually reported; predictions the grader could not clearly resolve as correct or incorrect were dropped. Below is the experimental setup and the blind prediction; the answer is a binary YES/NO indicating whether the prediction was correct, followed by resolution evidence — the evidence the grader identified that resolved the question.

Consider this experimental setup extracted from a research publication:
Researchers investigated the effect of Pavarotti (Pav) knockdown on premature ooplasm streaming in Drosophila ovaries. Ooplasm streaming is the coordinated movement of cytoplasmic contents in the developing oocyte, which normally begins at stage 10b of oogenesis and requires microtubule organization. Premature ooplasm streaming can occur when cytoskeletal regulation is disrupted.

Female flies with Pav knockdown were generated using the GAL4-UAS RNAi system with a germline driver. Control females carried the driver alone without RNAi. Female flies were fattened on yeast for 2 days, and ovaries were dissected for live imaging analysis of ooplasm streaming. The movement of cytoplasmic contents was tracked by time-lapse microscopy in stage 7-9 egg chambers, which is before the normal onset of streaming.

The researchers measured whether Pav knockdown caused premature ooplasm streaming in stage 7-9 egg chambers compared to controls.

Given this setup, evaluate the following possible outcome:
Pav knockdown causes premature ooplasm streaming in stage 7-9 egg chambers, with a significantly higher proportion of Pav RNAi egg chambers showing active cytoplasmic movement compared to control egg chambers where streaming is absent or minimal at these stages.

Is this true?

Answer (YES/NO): YES